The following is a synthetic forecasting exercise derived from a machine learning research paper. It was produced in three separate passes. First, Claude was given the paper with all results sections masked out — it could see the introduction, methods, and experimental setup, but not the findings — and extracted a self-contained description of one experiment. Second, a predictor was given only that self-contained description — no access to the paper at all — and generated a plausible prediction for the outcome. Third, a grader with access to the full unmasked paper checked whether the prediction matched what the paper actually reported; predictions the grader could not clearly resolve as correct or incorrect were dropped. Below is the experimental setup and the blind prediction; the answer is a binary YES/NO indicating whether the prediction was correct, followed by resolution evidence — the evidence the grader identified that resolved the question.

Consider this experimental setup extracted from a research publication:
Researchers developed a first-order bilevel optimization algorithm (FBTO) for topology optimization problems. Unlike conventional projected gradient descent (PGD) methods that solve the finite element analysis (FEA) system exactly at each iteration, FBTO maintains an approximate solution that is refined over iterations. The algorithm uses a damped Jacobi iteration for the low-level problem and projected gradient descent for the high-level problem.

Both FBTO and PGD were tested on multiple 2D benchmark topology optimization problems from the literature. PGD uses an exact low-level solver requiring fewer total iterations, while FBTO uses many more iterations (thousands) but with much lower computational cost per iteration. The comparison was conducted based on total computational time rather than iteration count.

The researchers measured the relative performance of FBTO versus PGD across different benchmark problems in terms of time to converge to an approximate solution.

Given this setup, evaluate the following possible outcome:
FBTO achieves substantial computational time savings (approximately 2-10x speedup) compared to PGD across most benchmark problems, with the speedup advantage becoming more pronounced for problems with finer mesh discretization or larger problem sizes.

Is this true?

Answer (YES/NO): NO